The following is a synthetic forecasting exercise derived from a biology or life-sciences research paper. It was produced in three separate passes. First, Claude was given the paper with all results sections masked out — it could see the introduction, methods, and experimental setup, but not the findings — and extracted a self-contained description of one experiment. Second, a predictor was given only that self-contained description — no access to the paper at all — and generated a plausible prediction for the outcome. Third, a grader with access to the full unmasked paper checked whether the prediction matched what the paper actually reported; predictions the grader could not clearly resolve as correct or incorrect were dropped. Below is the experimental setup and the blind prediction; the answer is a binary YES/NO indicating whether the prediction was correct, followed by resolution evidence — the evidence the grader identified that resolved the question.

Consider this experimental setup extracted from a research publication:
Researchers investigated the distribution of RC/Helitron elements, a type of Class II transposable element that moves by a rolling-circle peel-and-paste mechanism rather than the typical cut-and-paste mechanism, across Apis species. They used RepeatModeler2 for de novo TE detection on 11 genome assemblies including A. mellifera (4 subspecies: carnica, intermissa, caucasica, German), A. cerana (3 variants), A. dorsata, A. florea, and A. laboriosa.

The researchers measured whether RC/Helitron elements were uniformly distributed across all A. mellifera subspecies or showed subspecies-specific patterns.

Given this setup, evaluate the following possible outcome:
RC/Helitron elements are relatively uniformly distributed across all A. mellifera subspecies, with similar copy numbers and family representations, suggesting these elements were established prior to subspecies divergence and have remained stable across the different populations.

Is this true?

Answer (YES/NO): NO